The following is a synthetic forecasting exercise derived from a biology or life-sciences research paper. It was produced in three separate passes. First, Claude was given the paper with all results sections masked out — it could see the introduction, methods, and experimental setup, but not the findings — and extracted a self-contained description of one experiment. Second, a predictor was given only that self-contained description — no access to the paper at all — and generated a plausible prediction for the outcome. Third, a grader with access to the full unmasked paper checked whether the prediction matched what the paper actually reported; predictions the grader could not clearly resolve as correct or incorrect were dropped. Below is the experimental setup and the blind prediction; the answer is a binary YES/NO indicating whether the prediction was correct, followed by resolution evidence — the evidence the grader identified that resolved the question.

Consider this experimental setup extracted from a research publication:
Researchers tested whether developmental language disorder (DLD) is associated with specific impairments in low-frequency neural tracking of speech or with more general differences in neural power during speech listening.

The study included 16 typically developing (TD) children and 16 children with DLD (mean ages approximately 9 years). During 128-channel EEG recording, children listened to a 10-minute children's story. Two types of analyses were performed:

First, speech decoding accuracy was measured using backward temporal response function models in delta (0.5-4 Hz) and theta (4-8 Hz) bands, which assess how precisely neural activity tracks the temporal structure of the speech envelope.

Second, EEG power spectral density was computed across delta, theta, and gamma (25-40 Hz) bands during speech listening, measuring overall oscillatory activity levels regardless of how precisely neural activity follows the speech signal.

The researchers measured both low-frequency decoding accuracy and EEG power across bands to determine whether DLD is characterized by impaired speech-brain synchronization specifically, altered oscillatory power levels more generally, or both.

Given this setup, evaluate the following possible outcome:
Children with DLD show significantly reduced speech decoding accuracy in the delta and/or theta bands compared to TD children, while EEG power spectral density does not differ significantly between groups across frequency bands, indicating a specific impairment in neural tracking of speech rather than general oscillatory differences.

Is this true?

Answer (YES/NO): NO